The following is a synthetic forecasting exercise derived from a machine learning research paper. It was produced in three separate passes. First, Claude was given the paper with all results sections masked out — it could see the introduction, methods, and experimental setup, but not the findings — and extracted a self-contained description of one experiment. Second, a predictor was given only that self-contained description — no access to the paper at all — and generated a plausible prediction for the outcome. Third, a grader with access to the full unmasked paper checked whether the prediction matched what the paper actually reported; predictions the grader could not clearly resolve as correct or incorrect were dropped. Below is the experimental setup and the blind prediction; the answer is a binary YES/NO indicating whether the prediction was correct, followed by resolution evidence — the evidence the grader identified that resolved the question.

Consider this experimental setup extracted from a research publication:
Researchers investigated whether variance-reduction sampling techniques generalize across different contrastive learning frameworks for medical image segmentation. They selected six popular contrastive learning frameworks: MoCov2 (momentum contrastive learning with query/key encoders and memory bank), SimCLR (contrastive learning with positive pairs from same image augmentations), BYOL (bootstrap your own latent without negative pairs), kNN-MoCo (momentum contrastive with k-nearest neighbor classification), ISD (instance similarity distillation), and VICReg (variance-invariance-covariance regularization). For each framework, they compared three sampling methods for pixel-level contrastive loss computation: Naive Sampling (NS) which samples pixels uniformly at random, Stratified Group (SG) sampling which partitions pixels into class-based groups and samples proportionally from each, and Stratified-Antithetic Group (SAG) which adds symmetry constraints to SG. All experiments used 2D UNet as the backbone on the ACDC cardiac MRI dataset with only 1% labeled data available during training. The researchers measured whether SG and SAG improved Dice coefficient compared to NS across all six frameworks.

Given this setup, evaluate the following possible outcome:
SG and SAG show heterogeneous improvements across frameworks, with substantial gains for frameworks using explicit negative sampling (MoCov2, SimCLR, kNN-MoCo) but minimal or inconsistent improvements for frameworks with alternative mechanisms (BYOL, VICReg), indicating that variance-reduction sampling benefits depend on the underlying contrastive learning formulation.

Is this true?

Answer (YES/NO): NO